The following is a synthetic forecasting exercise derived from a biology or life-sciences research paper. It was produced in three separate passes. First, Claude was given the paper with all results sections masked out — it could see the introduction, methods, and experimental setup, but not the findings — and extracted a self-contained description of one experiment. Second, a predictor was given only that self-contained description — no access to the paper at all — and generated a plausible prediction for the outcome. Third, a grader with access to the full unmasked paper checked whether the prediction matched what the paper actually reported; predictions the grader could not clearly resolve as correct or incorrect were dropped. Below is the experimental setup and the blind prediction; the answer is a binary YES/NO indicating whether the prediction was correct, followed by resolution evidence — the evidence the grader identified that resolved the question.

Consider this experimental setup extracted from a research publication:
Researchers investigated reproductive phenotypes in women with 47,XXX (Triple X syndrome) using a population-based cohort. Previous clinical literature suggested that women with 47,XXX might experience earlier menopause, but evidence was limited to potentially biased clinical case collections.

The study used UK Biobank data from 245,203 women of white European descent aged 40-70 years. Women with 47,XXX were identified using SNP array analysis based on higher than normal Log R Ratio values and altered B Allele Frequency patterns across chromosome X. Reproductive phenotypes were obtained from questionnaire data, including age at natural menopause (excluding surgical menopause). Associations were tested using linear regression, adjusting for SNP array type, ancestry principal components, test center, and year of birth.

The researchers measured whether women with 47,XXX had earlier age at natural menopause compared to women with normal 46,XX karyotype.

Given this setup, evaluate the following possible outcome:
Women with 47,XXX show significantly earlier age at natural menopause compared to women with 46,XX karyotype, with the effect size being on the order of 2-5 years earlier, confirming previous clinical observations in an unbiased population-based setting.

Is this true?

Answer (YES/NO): YES